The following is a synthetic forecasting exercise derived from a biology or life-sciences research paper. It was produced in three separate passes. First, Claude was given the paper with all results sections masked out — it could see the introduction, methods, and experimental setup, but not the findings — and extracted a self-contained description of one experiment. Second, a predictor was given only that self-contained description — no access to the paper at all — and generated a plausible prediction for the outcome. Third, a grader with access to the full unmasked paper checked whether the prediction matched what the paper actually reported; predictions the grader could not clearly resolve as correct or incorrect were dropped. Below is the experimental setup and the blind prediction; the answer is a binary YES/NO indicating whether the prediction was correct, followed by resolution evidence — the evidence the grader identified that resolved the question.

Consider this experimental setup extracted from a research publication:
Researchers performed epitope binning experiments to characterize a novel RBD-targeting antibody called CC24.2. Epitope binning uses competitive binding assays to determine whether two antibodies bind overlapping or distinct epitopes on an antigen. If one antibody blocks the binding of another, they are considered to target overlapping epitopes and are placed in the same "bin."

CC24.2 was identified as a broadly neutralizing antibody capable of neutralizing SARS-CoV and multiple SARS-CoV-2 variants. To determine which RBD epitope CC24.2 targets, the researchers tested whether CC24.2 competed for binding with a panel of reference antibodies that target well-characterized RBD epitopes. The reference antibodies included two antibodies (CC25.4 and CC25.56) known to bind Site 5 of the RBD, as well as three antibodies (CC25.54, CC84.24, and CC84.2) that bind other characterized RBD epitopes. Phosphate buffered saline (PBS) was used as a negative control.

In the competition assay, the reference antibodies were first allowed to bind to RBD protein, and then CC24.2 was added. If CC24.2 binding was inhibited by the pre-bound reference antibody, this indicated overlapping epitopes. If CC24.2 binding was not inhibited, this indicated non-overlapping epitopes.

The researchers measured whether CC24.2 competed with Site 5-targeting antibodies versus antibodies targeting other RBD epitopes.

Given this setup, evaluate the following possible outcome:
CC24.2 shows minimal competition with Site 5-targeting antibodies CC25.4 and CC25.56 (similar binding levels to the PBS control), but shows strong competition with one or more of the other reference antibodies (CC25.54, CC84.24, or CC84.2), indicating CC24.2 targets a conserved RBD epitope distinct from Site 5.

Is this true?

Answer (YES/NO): NO